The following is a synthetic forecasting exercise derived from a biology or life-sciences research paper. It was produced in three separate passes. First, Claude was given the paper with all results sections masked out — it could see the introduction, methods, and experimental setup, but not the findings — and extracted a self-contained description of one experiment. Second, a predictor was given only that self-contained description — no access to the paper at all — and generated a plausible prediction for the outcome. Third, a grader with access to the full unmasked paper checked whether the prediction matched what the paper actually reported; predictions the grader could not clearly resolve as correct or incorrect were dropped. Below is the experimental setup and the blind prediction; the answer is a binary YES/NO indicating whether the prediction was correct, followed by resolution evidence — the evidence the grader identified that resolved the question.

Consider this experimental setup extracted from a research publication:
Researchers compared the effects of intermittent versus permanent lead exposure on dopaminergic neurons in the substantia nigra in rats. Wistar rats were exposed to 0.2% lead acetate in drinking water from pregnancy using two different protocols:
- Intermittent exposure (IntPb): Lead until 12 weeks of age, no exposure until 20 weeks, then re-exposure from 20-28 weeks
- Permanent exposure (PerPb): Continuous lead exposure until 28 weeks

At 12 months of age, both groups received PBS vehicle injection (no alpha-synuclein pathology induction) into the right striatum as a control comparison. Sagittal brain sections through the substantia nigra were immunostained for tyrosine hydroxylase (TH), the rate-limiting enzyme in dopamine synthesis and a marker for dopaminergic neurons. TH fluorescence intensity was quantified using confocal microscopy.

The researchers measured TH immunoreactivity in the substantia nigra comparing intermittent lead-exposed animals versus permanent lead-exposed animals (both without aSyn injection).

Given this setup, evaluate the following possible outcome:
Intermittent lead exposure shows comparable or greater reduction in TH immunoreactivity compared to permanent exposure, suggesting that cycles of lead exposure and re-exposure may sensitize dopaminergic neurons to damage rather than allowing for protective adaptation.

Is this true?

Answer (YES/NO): YES